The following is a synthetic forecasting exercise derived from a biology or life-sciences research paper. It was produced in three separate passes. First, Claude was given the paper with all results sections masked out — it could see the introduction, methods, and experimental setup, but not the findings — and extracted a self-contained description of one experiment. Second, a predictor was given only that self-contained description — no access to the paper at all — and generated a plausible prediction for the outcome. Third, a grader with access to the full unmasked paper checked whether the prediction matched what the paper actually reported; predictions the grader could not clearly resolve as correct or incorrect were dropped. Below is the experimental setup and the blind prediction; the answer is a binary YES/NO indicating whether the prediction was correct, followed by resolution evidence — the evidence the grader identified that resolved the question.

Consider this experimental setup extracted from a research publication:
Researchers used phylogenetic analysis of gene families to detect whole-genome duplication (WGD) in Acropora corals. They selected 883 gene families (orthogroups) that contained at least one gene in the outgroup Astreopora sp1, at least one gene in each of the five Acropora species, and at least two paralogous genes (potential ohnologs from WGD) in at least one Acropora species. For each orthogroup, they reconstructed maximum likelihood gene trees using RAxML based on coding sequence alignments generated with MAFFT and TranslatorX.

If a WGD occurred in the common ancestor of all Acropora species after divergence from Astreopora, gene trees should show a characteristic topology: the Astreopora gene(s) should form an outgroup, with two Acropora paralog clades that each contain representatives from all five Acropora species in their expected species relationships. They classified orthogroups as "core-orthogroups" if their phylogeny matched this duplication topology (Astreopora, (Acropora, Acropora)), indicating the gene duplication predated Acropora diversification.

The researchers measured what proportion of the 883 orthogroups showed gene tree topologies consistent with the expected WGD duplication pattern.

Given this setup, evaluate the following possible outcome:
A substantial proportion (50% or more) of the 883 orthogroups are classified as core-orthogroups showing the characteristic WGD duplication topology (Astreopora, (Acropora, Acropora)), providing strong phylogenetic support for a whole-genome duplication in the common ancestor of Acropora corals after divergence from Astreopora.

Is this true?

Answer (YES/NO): NO